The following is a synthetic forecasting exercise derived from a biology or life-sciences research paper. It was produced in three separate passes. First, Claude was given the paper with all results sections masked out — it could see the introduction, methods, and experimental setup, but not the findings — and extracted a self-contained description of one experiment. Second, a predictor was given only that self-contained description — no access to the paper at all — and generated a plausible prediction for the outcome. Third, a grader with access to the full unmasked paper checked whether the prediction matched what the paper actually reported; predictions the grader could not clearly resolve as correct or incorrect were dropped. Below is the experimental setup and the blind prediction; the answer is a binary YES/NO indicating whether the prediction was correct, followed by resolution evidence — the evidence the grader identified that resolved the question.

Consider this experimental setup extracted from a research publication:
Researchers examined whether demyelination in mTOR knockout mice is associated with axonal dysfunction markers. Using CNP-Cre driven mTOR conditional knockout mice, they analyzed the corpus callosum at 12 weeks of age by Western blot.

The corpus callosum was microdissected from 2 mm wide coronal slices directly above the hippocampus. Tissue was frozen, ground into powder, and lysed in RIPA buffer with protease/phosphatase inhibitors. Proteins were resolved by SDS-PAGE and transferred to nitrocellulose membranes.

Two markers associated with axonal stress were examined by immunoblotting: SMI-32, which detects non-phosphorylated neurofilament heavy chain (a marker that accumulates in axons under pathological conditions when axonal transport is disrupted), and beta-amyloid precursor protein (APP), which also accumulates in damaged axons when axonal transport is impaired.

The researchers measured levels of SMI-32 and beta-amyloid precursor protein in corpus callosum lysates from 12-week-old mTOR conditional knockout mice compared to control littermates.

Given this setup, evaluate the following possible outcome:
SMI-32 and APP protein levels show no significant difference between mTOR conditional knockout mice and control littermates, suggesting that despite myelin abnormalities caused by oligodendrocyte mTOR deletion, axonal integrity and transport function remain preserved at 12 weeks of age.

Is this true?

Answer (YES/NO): NO